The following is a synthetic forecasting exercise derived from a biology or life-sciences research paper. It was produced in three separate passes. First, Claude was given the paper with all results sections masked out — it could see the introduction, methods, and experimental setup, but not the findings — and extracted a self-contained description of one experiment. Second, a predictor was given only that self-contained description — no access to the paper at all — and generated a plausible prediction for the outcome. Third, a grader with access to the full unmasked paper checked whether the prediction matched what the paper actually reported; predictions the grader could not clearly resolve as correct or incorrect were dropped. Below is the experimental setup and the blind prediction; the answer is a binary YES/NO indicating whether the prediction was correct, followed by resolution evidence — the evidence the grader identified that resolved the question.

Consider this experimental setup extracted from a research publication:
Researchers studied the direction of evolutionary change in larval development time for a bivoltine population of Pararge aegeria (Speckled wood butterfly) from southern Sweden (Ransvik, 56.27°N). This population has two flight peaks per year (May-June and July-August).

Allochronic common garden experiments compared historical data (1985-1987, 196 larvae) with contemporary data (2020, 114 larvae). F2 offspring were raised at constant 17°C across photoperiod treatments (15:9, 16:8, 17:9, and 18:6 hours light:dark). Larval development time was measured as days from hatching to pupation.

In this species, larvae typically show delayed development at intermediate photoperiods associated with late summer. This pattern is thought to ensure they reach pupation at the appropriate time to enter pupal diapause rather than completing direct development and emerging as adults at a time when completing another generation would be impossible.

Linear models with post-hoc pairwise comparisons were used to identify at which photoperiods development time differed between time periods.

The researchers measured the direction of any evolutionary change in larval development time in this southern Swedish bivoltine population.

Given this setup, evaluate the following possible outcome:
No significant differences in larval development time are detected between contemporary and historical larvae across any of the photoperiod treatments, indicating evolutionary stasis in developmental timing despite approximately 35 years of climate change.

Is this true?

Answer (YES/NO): NO